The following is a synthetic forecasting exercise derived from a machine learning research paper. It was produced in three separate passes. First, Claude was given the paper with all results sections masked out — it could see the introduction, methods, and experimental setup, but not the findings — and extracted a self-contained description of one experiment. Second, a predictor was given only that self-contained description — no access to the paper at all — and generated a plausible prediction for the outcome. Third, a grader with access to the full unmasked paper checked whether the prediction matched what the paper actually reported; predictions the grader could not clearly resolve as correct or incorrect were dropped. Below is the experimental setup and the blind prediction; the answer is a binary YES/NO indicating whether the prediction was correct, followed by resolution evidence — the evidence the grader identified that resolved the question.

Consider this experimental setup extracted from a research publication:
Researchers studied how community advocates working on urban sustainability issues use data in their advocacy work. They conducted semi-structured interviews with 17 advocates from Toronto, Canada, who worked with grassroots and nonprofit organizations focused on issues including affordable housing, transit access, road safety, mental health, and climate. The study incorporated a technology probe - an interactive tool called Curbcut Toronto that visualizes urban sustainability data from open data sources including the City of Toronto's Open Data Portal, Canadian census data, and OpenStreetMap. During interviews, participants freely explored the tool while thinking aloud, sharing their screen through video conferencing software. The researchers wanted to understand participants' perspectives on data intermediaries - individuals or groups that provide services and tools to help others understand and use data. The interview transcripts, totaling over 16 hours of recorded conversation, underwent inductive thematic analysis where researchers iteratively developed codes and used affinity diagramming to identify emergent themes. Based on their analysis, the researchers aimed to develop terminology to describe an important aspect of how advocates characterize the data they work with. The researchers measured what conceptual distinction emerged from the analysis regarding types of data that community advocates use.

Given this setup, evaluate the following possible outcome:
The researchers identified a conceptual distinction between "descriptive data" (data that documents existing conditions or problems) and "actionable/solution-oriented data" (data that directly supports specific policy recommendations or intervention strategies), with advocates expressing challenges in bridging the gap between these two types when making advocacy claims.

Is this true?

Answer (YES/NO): NO